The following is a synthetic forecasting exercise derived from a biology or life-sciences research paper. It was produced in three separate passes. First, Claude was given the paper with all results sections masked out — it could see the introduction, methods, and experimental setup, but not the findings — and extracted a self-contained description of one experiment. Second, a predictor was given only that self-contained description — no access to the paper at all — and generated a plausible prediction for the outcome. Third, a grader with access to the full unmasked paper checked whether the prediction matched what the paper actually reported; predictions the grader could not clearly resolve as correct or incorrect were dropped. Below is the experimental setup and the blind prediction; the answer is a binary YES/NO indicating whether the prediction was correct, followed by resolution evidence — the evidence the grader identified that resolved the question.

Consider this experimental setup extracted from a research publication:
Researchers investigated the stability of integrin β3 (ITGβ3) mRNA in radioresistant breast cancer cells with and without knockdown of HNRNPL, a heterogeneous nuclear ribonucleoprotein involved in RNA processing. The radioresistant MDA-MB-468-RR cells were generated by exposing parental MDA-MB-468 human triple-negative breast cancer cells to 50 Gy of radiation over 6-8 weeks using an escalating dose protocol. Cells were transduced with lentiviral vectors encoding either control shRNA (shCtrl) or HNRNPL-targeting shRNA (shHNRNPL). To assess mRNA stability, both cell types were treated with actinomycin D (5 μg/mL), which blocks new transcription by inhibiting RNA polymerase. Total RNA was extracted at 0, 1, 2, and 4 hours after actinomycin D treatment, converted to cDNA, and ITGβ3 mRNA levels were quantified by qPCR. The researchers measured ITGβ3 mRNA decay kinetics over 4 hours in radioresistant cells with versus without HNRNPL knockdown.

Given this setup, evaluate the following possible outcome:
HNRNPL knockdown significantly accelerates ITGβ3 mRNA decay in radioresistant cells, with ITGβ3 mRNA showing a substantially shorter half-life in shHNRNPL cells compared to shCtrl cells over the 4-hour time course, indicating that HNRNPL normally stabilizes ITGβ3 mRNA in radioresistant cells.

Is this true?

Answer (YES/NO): YES